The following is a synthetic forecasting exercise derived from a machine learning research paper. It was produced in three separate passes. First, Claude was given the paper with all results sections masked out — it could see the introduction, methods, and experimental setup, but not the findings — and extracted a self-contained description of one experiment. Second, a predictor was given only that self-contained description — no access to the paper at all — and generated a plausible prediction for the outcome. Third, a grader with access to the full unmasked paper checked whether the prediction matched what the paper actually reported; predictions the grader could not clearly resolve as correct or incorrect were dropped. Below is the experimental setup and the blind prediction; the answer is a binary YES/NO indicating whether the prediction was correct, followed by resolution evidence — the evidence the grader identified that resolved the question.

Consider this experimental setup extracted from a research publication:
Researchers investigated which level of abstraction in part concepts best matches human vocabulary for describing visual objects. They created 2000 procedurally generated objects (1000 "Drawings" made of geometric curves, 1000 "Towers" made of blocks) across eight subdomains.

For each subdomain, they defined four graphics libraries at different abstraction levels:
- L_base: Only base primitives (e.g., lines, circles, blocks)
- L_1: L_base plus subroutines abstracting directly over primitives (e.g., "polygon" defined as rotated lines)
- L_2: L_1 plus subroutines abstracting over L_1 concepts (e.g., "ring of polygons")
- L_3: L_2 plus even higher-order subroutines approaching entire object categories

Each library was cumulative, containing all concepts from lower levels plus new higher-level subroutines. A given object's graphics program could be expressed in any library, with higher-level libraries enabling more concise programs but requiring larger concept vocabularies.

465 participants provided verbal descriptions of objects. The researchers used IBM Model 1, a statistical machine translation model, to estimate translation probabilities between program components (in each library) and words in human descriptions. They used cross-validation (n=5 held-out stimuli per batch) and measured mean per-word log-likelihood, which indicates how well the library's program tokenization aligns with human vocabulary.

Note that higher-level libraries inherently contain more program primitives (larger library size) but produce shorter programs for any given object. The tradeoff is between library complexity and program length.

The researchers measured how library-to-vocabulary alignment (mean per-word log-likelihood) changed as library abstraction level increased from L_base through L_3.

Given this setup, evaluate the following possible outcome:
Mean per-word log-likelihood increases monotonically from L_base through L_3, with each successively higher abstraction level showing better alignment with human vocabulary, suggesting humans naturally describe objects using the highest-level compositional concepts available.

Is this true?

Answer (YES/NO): NO